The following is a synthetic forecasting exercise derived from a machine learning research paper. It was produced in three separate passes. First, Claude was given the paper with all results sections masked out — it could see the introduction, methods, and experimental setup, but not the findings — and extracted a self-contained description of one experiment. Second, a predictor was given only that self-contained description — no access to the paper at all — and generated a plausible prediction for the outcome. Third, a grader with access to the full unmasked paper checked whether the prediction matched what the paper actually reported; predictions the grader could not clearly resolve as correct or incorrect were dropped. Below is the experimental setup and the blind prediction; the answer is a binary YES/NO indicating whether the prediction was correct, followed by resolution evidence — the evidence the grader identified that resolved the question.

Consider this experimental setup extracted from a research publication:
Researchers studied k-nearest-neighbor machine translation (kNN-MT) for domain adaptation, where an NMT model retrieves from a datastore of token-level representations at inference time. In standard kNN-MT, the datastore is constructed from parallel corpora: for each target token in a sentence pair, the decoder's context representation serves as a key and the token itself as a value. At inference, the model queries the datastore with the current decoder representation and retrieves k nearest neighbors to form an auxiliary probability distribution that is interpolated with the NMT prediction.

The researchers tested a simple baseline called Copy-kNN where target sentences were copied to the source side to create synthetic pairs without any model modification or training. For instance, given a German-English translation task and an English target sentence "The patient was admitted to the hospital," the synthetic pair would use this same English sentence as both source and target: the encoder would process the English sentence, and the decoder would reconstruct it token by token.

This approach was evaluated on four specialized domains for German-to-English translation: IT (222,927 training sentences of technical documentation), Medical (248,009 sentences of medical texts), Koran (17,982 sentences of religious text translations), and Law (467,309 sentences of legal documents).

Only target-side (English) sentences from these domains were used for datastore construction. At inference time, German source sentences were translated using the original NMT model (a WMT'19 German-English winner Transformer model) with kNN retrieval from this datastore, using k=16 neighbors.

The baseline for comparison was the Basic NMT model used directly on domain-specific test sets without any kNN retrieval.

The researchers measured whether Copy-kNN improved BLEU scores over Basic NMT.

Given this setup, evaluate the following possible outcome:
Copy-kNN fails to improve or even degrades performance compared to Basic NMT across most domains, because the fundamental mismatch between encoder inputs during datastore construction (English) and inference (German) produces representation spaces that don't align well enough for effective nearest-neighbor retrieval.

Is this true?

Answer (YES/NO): NO